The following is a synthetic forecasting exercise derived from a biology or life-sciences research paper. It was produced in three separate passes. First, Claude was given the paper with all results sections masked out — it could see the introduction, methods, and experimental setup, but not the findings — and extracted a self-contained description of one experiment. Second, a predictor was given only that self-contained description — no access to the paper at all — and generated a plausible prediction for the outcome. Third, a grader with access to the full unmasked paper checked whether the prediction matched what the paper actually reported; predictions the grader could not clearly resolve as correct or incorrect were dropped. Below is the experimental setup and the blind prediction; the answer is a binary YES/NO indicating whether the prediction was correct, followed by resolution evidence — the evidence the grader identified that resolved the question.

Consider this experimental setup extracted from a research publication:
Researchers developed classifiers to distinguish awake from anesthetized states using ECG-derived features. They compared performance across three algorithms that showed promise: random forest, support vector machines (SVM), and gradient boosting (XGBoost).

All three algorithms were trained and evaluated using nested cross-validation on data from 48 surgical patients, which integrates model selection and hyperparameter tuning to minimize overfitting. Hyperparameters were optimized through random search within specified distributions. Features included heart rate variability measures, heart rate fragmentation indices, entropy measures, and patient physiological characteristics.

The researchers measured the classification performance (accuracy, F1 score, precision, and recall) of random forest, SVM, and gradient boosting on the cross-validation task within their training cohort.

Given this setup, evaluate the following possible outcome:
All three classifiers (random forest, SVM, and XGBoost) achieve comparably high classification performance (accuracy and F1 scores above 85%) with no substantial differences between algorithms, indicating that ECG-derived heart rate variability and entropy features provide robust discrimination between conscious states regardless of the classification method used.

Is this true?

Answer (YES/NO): NO